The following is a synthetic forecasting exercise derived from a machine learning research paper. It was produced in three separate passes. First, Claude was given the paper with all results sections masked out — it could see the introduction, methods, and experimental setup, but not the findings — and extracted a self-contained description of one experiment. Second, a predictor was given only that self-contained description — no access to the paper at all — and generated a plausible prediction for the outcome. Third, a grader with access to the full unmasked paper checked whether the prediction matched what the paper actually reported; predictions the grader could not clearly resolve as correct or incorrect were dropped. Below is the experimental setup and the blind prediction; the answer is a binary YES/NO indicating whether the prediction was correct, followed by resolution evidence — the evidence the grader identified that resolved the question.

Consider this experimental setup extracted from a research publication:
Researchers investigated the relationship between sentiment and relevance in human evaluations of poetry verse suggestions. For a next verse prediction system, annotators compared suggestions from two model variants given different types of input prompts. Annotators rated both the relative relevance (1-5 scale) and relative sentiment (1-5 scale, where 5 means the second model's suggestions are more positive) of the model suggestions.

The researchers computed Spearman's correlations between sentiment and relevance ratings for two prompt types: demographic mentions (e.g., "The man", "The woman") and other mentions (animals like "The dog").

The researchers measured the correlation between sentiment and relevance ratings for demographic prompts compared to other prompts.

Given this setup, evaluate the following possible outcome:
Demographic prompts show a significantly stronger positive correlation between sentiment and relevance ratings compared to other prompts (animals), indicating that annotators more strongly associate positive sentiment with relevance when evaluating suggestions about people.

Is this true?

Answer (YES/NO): YES